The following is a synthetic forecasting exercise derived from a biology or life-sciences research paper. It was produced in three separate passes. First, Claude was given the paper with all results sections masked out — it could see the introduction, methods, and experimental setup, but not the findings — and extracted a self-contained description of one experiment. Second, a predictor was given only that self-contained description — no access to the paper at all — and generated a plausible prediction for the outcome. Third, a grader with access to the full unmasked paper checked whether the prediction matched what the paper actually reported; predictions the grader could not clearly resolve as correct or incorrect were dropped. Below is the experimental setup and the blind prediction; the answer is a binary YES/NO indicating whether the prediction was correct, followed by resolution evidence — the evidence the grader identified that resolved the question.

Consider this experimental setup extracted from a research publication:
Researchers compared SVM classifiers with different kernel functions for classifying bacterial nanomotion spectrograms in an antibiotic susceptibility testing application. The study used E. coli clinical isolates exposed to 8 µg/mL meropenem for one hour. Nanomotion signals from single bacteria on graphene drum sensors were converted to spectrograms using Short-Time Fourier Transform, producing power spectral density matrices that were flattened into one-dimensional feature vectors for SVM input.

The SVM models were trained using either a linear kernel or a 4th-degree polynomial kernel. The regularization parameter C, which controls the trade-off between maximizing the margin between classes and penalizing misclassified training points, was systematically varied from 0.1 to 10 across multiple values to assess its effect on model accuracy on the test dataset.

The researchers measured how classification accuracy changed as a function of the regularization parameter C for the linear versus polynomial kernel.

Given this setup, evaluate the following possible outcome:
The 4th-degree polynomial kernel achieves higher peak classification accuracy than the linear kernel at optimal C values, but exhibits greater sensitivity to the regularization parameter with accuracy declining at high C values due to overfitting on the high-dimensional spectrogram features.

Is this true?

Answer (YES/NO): NO